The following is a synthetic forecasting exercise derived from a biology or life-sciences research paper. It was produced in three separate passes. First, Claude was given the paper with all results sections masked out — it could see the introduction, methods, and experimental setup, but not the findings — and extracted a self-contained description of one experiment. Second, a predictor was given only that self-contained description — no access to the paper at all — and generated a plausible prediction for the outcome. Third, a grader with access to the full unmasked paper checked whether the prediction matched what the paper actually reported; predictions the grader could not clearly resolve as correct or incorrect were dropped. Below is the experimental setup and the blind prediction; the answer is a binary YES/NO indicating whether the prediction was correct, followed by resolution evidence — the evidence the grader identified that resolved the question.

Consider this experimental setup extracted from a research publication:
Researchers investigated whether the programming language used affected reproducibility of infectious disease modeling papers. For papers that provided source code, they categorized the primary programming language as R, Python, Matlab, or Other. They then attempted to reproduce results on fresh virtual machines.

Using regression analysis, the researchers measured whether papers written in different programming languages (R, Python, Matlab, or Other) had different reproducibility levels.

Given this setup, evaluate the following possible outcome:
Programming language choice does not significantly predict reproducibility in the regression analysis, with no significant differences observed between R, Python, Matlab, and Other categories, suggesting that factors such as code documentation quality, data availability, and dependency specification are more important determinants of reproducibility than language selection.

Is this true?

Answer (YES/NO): NO